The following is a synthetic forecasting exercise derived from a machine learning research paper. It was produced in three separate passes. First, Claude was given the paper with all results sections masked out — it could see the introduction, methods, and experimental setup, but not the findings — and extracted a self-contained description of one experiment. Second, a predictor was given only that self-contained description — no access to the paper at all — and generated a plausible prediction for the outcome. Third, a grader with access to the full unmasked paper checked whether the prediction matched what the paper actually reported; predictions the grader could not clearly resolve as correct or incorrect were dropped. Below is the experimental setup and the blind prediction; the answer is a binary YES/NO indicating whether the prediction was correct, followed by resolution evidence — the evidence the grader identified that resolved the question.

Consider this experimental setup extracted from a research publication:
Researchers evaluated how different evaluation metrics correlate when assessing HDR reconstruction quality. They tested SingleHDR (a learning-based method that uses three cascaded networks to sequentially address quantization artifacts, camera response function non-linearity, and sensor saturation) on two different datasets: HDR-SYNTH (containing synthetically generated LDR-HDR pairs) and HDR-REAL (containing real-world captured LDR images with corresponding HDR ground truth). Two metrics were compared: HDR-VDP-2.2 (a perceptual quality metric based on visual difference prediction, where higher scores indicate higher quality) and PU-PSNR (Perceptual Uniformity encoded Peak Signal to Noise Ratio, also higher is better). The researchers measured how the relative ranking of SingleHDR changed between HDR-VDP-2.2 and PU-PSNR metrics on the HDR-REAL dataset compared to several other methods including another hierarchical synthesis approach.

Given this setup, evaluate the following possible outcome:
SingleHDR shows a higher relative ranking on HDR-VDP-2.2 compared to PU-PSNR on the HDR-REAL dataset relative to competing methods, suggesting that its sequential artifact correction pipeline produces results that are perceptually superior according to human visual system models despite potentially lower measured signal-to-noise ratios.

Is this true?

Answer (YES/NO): NO